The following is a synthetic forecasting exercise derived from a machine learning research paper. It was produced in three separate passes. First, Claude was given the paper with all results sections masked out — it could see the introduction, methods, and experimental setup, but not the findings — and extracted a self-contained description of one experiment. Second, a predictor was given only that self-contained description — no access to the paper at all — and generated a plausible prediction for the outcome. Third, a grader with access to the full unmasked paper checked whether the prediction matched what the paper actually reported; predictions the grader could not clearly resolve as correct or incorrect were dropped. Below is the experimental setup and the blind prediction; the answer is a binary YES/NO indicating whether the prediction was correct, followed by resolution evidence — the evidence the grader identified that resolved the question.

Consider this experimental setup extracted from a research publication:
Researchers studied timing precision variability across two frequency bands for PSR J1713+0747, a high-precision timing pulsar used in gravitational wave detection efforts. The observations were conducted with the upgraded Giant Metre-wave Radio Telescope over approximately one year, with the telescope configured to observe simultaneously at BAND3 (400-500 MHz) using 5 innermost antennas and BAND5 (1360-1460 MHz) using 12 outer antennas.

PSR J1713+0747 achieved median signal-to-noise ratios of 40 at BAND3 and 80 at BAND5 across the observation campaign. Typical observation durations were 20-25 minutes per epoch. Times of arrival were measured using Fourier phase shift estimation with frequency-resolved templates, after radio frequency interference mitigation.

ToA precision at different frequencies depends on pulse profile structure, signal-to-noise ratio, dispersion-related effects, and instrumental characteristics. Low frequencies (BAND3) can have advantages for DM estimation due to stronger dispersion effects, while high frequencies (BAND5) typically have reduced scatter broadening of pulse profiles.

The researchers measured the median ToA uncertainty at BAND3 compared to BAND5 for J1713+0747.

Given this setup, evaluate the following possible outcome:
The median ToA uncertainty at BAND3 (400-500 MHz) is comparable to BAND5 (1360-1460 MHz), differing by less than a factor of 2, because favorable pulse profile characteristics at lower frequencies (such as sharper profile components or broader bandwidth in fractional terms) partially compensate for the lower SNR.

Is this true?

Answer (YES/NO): NO